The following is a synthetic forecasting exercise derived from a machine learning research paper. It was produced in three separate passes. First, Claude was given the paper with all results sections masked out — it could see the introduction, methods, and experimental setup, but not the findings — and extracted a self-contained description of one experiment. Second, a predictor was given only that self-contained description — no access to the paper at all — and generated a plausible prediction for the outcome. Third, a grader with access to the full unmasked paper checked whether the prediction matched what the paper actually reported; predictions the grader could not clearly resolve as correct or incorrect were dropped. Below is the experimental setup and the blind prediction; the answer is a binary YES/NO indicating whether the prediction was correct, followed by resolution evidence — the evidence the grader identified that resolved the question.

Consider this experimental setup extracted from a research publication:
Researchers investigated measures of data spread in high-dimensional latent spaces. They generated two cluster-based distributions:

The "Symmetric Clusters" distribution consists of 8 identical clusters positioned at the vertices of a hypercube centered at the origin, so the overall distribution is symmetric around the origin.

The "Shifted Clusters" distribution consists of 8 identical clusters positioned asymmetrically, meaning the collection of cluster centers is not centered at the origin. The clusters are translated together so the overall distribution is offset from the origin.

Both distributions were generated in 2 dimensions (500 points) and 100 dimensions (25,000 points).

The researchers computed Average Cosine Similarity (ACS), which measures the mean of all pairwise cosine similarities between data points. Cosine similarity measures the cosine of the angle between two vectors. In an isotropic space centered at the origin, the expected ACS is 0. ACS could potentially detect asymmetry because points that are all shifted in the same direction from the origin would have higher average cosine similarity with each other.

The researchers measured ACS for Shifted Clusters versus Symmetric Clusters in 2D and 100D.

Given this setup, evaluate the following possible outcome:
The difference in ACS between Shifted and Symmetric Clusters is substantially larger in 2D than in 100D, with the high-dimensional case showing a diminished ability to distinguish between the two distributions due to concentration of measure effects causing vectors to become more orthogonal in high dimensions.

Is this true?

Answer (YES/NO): YES